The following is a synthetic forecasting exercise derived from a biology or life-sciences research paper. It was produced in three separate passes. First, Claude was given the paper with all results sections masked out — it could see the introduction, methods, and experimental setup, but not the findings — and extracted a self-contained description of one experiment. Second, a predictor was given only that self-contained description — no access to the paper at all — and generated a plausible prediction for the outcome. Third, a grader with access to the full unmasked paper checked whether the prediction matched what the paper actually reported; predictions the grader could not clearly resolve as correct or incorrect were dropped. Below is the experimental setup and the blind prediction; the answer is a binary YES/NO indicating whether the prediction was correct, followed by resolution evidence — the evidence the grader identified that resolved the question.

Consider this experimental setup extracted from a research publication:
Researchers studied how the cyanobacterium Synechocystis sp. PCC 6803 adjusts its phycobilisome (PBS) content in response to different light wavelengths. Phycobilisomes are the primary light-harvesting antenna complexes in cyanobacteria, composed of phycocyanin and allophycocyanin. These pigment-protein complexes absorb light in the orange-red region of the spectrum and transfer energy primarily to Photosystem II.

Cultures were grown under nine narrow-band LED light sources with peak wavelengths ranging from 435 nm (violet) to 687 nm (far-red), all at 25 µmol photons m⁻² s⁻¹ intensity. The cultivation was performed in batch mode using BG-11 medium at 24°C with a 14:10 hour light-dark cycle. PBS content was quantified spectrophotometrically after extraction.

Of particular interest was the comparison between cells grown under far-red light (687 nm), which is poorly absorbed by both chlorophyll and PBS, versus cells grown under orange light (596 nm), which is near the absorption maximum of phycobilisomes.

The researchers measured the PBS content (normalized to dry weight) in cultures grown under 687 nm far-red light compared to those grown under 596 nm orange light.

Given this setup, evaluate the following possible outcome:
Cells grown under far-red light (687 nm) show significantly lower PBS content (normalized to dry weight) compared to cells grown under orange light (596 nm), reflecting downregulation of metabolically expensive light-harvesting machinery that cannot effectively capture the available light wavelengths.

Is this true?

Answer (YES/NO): NO